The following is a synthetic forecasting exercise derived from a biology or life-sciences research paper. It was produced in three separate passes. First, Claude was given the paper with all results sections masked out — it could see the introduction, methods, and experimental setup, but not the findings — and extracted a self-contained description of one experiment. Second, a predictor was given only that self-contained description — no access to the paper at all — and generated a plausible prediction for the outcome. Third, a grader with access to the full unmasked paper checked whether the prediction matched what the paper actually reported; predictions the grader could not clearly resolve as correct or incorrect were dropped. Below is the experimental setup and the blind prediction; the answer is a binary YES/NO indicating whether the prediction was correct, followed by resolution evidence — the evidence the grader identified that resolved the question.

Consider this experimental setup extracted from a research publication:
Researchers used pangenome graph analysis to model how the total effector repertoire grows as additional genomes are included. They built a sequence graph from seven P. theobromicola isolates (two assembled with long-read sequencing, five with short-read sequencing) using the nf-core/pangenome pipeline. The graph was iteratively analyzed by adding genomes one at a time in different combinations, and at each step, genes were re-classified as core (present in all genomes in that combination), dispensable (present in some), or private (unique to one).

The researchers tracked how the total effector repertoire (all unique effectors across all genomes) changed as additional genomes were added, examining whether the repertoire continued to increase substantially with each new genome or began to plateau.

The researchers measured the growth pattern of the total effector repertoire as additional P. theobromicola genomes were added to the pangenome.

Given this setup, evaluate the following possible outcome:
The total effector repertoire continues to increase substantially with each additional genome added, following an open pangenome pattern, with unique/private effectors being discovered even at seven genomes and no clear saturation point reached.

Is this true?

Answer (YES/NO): NO